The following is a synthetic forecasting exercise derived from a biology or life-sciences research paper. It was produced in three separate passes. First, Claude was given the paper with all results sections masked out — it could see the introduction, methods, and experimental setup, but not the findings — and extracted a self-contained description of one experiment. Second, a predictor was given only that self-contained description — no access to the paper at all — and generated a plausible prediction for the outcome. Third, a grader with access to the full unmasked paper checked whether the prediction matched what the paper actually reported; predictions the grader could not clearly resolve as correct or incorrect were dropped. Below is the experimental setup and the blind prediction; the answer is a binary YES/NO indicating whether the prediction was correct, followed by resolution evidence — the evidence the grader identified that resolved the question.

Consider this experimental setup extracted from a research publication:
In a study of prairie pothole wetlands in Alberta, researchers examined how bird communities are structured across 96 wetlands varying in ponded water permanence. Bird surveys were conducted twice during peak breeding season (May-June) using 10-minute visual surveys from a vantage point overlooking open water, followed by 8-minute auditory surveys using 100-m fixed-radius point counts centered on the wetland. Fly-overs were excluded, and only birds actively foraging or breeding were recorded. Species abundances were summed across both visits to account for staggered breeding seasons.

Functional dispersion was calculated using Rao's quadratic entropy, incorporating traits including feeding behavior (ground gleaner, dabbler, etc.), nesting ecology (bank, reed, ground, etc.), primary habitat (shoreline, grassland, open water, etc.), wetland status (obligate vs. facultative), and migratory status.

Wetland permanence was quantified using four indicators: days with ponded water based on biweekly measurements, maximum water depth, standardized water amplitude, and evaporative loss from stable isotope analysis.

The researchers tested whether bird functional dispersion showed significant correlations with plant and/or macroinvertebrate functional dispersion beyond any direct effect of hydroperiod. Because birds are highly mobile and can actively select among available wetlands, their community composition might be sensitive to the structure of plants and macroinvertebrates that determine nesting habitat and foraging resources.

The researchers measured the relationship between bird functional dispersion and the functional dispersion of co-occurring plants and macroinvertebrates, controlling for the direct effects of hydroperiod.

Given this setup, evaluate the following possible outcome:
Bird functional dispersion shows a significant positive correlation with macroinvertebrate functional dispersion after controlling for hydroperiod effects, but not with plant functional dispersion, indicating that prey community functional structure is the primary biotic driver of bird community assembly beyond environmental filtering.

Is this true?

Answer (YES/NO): NO